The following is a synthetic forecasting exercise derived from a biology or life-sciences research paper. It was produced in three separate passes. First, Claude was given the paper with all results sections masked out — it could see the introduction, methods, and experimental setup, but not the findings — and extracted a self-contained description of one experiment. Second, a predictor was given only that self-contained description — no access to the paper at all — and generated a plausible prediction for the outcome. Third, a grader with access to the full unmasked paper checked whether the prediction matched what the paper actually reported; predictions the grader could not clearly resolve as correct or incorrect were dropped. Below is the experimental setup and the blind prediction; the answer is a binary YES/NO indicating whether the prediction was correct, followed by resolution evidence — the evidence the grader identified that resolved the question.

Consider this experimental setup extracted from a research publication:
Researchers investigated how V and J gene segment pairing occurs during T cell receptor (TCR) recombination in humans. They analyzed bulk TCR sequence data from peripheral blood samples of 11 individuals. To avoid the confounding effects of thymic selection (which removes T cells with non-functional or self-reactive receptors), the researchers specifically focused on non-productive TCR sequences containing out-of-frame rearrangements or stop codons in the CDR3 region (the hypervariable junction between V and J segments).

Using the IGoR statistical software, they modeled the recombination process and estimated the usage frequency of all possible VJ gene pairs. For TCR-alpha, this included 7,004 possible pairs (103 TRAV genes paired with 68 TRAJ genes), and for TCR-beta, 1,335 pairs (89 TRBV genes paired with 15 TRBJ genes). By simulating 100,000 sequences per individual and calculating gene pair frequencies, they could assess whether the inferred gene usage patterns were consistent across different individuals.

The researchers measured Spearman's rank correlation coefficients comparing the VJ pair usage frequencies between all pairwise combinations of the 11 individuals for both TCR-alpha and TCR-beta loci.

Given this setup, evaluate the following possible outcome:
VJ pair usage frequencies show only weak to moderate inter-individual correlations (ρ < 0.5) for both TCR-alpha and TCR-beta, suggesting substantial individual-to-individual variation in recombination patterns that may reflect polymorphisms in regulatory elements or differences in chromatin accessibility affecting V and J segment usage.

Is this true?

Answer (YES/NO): NO